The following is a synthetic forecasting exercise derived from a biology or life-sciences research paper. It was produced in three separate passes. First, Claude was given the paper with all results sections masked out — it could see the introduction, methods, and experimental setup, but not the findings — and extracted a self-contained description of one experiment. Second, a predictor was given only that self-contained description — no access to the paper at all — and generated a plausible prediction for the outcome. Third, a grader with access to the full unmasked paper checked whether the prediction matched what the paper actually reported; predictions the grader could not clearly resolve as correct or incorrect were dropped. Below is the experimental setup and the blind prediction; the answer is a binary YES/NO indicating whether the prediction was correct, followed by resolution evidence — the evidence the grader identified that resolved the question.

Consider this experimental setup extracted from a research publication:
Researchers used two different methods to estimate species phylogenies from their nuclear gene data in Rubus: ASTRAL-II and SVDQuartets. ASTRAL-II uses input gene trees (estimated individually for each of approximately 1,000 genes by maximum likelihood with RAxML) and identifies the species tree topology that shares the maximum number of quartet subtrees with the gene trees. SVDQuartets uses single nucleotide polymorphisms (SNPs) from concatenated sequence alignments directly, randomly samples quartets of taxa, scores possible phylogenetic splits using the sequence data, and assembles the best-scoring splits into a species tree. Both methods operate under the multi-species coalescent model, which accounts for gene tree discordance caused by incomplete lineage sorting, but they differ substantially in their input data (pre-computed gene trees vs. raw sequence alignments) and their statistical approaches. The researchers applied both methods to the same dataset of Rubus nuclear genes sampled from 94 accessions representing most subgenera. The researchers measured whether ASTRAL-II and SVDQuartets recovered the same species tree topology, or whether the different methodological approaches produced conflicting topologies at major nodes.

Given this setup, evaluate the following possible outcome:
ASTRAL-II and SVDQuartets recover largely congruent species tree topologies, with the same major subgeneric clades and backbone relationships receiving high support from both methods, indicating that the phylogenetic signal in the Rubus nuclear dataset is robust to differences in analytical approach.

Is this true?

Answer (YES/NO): NO